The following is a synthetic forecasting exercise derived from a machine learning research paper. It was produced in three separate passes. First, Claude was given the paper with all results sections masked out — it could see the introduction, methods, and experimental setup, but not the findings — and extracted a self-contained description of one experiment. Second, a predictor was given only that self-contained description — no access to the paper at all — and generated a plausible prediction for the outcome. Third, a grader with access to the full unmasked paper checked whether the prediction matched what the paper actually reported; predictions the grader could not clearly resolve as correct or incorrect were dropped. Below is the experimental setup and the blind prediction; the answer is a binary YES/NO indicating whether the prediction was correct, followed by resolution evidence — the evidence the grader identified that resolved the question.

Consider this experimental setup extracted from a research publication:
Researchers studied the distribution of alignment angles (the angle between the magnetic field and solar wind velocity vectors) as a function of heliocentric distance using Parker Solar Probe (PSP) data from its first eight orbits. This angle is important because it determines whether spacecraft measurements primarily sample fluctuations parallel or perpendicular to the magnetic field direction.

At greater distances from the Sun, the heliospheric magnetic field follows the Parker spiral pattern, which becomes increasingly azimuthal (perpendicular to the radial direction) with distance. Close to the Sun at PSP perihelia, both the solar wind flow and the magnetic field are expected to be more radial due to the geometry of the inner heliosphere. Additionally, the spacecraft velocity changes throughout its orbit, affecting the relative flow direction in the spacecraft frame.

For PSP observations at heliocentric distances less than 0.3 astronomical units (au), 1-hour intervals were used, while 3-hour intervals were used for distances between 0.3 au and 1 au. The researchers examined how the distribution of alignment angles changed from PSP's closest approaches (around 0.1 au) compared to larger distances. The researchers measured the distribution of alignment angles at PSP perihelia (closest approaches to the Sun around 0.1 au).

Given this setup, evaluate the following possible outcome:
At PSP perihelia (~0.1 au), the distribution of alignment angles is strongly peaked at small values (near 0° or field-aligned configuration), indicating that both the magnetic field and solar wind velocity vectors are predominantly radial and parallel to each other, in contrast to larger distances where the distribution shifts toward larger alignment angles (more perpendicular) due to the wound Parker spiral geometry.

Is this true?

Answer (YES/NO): YES